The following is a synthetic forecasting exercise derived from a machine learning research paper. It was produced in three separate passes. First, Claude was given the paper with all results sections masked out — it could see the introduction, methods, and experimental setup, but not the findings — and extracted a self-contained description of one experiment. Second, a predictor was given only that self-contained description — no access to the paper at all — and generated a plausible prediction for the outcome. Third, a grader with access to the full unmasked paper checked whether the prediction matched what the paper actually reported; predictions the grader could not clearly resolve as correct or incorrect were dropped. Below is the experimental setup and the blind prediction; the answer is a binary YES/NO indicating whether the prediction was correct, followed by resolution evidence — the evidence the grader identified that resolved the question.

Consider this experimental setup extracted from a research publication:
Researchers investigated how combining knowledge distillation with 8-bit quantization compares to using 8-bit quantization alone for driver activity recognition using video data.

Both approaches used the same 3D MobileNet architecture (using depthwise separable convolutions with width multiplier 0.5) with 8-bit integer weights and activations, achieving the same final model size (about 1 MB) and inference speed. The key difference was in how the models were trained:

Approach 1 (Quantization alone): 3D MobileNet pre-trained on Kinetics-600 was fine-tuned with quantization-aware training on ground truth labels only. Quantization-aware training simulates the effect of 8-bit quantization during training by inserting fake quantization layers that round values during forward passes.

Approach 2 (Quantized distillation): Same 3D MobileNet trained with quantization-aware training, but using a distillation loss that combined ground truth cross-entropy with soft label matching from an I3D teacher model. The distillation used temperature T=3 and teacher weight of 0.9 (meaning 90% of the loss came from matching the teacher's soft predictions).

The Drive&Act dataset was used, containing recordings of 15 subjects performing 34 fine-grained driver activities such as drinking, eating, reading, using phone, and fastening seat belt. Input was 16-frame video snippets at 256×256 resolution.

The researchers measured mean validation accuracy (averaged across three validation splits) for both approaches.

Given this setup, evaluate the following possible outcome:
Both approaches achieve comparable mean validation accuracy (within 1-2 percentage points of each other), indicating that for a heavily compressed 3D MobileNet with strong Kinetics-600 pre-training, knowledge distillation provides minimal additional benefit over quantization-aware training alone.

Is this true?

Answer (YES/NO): NO